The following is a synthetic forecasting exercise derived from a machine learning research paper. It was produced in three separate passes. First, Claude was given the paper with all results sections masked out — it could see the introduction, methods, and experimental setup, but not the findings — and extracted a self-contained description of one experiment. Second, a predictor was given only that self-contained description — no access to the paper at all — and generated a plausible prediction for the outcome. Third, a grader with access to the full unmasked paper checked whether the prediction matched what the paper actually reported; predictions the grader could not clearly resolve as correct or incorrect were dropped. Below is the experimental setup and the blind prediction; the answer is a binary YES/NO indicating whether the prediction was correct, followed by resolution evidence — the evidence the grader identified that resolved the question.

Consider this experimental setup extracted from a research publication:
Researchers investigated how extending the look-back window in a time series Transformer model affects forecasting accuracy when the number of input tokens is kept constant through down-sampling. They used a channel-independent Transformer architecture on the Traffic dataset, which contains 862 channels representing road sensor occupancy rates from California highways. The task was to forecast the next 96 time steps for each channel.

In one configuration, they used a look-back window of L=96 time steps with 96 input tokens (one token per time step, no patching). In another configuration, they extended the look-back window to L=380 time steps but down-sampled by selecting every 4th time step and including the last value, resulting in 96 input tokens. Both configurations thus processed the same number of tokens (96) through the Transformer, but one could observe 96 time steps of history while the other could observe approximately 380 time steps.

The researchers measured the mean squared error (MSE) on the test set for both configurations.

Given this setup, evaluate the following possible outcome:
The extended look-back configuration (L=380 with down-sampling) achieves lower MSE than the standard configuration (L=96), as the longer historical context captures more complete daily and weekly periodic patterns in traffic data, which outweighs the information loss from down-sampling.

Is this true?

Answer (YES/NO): YES